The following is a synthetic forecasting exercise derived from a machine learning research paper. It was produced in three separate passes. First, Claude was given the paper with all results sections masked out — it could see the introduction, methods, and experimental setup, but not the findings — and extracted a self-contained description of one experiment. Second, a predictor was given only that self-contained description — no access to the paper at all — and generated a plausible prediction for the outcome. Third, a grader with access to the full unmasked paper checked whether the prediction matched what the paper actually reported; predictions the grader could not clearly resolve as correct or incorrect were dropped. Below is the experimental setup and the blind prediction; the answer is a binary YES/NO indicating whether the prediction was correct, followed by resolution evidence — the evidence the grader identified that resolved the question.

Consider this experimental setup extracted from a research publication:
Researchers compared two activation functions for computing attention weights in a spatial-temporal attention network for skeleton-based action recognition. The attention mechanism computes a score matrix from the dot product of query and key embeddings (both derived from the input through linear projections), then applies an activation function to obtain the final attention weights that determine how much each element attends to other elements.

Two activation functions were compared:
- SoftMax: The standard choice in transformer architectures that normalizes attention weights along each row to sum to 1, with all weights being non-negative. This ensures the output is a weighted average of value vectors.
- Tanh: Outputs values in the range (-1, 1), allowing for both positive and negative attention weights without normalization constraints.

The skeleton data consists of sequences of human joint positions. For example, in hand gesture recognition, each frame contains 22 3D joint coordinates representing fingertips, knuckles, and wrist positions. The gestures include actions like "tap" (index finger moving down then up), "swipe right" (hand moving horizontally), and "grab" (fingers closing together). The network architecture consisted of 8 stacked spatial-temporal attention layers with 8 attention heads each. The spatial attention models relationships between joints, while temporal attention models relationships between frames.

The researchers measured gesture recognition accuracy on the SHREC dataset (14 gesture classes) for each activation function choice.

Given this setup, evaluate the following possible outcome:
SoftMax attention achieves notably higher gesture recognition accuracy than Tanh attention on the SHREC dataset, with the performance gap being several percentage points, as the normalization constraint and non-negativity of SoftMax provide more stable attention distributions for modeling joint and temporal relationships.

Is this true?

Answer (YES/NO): NO